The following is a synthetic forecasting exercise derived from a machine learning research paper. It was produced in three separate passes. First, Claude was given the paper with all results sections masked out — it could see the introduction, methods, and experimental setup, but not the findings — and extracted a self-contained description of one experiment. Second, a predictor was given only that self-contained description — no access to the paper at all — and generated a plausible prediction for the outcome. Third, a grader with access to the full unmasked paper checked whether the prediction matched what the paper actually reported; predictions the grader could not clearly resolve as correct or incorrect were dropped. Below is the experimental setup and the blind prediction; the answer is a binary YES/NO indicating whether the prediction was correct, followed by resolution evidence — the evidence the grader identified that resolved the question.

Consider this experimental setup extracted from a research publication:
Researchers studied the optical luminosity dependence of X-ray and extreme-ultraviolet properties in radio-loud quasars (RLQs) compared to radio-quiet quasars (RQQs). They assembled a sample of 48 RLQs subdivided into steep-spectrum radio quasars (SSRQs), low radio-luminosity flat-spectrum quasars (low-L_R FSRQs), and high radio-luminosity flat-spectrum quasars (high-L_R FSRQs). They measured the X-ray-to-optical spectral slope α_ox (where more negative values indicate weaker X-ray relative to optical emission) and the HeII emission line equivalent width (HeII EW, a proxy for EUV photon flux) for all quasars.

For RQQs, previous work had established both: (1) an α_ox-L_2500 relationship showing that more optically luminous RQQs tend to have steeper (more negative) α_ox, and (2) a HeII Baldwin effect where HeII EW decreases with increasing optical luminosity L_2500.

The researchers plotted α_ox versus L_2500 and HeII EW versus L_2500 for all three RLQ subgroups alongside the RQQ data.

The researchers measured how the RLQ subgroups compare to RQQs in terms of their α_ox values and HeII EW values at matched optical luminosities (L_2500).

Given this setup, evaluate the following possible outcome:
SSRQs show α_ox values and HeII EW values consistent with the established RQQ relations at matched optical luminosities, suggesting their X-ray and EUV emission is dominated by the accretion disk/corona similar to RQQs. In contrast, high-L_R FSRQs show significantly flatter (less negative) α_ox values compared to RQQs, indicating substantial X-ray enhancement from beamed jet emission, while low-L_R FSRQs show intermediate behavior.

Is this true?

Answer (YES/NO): NO